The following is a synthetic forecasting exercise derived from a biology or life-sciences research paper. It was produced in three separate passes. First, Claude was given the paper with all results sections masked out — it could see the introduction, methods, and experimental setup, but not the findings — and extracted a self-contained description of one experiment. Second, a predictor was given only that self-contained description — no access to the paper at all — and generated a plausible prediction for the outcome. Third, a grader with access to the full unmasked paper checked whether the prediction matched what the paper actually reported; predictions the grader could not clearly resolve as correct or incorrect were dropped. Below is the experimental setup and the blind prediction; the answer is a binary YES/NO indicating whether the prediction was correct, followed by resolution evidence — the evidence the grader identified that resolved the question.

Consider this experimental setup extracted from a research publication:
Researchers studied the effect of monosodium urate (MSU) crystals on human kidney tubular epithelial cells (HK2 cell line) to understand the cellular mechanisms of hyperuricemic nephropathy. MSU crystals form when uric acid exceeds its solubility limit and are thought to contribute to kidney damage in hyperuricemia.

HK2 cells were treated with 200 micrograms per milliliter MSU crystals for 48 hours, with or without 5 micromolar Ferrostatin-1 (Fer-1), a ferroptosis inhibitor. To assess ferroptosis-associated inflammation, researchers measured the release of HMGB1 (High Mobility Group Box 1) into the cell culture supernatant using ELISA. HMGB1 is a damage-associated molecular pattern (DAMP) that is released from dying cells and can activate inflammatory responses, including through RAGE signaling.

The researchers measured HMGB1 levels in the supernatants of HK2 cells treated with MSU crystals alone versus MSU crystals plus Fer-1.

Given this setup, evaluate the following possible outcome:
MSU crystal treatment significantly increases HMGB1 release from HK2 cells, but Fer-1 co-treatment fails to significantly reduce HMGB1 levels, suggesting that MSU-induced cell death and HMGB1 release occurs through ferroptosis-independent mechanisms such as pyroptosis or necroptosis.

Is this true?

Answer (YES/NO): NO